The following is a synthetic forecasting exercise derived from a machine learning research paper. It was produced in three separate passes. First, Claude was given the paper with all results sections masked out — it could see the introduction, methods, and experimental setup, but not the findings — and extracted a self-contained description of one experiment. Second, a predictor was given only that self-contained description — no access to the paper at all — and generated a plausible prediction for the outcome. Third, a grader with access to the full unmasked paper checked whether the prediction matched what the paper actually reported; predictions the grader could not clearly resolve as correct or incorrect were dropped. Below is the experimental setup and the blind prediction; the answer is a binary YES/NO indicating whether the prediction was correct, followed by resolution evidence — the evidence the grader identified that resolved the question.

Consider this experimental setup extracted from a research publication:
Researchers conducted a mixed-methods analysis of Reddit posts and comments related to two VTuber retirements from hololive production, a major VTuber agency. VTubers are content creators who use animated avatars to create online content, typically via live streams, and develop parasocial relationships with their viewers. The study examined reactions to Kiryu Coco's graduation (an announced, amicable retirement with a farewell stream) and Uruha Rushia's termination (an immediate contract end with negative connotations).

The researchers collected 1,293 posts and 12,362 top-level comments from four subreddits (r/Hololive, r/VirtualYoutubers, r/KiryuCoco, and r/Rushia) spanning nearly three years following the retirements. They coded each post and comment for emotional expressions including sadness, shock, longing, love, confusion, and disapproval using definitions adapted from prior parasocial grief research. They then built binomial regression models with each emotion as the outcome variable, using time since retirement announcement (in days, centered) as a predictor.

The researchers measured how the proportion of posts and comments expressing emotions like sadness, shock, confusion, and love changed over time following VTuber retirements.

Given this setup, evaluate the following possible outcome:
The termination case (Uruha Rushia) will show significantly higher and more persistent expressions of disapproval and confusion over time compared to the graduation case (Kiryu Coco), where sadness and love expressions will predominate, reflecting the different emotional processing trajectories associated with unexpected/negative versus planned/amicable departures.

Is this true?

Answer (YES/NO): NO